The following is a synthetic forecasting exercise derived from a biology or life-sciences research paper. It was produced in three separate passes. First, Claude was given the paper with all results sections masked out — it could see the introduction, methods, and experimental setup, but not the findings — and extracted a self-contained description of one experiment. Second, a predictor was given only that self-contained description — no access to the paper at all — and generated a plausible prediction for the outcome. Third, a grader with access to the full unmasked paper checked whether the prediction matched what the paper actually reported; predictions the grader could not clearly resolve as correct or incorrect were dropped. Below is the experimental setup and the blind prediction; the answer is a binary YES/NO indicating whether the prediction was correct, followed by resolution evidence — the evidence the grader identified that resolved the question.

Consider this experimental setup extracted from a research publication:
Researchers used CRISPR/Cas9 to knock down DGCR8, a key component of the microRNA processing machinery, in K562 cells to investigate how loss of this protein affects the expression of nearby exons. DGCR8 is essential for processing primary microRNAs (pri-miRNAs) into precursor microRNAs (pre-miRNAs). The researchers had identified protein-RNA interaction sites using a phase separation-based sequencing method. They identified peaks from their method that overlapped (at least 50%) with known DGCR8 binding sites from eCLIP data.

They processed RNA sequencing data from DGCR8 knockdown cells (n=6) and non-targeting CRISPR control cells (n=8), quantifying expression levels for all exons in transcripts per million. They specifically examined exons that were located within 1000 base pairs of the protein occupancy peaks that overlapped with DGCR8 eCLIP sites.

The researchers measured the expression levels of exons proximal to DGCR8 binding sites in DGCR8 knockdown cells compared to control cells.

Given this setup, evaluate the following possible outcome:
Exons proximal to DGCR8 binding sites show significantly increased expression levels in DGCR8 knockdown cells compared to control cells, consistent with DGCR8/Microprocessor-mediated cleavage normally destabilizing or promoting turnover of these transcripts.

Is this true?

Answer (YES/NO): NO